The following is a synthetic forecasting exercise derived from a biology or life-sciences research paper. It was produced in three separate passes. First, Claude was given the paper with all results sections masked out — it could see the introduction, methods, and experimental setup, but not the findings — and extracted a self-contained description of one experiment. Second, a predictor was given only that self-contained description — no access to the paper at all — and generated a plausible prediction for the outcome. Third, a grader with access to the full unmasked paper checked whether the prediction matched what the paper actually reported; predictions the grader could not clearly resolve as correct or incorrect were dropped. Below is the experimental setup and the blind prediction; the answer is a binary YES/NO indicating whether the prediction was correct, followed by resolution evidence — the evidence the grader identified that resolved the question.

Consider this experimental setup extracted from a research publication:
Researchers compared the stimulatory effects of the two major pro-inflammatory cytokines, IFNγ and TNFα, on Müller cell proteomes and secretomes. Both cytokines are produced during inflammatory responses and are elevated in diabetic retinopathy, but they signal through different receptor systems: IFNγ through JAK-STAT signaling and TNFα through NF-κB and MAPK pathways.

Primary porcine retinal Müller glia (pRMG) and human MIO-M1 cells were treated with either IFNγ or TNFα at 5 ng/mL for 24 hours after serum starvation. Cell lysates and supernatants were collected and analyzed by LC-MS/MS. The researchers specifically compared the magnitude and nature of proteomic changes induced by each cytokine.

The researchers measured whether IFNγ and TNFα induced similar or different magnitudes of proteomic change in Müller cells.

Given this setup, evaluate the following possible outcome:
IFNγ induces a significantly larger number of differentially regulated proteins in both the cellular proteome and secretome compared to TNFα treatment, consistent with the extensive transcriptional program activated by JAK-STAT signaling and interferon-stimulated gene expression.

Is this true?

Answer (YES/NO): NO